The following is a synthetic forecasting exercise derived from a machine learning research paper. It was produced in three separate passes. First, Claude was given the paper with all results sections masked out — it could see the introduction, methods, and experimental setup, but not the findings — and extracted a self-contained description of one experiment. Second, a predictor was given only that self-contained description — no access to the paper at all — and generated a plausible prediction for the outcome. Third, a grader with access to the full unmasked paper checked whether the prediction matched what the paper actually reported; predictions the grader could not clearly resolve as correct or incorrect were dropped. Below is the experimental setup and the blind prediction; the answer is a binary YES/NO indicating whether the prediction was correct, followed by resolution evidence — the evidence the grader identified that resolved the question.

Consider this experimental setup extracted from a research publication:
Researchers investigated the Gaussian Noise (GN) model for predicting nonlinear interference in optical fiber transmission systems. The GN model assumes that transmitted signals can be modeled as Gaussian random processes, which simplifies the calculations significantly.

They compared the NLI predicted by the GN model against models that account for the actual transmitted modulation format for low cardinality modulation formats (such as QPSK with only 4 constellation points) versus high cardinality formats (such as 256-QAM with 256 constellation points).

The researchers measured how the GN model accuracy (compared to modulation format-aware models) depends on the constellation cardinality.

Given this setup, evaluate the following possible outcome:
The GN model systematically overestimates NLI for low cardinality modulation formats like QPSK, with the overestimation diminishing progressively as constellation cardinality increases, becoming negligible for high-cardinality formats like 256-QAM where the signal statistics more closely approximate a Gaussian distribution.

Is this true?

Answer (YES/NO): NO